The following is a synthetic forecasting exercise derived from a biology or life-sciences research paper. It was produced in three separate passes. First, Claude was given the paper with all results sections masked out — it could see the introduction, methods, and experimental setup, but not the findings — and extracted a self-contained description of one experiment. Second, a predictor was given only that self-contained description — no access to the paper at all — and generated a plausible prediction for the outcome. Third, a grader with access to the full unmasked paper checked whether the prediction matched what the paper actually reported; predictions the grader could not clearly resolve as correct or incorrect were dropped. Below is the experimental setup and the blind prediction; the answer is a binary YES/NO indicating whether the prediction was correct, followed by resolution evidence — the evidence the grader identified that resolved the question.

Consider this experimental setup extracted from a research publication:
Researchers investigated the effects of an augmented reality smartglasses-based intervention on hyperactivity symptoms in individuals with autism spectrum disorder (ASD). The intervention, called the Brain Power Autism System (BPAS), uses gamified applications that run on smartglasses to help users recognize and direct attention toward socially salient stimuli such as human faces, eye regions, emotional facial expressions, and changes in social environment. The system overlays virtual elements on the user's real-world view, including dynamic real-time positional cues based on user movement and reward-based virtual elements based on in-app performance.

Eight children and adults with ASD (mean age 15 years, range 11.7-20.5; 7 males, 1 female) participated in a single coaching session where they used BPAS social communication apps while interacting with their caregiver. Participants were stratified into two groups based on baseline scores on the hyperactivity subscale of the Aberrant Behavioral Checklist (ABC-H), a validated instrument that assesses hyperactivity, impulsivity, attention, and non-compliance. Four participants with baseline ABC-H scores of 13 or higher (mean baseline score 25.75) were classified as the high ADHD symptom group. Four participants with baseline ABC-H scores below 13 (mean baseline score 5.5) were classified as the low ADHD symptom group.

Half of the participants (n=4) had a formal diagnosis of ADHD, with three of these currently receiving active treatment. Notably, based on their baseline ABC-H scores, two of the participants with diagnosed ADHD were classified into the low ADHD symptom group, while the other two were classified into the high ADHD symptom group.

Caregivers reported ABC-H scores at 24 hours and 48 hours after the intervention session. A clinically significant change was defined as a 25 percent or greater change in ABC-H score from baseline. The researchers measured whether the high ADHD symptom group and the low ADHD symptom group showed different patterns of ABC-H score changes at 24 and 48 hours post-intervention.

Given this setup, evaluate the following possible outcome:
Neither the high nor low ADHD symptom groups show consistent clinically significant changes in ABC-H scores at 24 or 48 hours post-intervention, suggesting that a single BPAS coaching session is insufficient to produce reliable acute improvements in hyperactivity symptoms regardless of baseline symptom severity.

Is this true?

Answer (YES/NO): NO